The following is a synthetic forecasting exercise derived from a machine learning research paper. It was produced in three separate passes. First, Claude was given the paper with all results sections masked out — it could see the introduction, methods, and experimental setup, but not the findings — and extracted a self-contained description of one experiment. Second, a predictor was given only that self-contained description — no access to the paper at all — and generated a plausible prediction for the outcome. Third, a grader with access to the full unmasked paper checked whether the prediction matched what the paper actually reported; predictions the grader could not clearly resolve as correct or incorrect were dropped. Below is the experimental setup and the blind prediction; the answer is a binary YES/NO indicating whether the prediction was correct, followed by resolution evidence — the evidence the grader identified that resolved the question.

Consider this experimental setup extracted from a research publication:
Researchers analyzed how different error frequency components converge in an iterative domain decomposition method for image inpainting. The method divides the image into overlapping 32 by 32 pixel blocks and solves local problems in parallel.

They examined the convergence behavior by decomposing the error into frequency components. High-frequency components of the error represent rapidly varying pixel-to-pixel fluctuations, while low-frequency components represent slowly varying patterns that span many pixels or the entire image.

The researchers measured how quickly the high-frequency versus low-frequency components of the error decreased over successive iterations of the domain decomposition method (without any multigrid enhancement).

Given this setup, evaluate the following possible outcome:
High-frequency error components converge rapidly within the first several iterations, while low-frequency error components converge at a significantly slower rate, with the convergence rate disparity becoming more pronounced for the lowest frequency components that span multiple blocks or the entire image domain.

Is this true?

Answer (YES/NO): YES